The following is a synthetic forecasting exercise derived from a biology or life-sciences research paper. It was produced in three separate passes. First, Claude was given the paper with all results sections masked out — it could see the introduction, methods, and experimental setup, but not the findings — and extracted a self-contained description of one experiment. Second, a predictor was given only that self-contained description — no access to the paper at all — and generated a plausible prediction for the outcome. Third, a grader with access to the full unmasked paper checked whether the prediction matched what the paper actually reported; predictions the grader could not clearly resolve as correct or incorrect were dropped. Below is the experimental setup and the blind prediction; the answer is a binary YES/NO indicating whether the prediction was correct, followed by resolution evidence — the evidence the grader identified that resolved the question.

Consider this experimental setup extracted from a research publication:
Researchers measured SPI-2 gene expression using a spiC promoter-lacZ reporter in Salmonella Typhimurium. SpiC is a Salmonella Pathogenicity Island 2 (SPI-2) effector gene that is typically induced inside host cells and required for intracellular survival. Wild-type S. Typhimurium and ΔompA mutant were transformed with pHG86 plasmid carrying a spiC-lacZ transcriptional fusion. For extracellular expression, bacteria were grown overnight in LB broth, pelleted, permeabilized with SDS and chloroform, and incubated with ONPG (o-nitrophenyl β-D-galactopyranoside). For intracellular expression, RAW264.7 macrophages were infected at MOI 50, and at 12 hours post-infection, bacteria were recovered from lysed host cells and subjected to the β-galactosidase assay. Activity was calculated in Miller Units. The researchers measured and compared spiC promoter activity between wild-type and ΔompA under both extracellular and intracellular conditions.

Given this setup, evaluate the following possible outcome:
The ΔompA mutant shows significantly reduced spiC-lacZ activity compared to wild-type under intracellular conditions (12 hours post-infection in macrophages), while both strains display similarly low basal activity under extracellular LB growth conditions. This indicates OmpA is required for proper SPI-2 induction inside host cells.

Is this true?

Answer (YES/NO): YES